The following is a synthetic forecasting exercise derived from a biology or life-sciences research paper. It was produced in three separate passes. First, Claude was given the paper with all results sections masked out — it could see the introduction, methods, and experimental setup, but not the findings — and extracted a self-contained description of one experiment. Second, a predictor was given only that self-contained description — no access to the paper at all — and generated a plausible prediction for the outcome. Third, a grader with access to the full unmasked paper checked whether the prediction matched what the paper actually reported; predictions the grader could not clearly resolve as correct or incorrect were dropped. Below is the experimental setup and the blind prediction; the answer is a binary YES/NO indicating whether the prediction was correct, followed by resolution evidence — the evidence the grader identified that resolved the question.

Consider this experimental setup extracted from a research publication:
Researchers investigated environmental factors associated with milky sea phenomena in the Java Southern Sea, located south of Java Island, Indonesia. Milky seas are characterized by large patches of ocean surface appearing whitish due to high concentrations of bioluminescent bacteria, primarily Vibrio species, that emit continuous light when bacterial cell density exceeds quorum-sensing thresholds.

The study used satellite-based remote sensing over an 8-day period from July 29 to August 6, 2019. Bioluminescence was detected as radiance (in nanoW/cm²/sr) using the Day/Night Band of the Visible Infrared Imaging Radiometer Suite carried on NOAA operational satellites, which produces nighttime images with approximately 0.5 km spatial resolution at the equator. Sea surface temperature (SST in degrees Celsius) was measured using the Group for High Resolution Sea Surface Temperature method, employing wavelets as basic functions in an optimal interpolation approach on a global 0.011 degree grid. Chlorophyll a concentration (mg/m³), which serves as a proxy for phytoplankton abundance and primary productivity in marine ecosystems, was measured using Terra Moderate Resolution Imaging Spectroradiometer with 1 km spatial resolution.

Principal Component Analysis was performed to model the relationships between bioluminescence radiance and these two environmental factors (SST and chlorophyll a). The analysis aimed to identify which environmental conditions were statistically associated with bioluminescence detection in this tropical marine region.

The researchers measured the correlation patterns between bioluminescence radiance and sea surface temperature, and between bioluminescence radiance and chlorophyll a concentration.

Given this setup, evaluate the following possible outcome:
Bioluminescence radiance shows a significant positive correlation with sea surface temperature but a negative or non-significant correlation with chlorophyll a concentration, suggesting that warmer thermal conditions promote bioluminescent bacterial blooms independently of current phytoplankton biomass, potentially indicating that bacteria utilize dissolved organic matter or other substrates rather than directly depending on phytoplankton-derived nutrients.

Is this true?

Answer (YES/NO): YES